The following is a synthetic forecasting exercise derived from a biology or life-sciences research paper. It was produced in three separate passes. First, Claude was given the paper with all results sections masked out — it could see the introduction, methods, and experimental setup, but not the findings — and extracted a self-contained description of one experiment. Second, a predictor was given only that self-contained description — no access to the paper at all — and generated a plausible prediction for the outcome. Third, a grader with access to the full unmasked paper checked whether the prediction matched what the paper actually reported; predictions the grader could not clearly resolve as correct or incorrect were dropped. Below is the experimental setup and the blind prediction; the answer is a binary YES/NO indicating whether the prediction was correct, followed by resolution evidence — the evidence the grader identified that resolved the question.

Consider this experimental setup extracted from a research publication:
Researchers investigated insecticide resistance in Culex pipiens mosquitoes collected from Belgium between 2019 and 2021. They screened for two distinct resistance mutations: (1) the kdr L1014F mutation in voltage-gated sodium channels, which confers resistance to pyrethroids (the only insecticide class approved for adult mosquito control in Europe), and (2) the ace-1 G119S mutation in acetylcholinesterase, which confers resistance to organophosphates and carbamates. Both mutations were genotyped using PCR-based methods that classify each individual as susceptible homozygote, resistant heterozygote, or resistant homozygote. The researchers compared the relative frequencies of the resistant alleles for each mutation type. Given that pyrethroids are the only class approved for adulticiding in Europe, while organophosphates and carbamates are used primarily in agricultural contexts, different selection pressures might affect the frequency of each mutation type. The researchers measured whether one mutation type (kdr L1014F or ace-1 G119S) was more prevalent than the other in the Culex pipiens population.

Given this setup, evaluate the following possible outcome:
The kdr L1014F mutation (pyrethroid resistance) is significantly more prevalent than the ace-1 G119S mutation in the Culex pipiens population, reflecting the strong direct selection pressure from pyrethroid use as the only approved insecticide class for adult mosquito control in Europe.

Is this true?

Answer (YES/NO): NO